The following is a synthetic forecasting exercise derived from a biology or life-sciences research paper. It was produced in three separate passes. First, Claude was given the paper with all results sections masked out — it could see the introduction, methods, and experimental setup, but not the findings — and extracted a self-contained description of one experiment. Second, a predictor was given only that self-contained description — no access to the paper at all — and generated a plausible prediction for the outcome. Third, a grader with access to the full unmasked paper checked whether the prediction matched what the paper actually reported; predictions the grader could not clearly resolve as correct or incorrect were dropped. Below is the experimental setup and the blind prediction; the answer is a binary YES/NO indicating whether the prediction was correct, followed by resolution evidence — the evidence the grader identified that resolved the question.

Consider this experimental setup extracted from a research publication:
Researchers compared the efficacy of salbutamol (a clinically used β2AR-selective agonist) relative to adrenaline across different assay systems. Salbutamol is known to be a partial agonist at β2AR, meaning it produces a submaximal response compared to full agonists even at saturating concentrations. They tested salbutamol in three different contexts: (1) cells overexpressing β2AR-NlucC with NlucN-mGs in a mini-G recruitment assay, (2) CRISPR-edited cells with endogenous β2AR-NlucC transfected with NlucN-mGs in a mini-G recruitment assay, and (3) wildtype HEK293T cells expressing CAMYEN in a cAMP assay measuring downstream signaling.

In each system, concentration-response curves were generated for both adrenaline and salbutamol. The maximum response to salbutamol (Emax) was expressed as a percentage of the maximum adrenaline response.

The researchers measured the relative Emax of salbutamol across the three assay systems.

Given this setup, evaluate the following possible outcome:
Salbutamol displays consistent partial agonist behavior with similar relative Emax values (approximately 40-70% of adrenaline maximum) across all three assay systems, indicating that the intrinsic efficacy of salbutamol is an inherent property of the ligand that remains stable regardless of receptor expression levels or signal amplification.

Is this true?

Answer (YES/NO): NO